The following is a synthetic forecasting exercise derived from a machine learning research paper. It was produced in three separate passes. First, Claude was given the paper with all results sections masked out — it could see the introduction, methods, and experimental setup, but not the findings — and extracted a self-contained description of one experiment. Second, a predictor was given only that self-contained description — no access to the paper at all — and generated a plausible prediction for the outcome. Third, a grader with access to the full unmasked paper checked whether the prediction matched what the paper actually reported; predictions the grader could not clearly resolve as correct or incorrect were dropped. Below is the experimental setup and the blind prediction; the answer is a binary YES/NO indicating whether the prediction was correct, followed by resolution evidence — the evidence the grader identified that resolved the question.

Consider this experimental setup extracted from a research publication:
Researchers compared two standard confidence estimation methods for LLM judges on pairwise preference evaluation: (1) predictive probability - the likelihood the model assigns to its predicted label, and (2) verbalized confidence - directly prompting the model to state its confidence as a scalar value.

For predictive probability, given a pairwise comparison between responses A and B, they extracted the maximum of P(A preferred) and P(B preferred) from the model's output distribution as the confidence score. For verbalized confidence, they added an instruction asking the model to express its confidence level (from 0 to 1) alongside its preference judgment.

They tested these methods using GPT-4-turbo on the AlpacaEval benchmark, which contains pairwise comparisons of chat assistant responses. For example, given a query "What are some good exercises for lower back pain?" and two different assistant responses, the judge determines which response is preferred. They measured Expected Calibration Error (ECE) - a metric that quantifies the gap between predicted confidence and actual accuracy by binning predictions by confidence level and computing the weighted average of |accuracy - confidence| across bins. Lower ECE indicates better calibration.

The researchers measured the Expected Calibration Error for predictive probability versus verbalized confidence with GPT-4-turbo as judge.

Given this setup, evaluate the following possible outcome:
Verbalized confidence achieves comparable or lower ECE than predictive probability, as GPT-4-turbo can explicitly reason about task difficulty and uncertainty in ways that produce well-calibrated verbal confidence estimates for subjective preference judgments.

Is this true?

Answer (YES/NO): NO